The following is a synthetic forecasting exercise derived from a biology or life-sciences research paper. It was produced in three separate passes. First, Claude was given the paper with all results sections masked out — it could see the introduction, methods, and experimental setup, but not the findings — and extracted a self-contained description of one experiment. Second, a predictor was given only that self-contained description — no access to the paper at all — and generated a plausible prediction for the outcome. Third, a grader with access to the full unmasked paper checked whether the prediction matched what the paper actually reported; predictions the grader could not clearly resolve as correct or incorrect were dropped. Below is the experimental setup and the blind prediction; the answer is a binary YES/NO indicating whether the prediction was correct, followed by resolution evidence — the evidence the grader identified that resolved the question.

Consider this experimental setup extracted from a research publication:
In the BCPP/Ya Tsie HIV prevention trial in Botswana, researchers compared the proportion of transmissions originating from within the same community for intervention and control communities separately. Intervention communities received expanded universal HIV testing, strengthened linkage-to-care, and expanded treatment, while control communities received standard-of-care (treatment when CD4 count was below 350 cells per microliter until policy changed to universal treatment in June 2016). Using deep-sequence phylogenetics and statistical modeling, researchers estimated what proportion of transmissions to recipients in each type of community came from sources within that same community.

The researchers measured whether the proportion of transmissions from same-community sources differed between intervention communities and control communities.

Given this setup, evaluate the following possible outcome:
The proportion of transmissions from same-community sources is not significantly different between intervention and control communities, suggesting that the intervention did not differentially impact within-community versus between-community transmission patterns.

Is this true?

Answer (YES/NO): NO